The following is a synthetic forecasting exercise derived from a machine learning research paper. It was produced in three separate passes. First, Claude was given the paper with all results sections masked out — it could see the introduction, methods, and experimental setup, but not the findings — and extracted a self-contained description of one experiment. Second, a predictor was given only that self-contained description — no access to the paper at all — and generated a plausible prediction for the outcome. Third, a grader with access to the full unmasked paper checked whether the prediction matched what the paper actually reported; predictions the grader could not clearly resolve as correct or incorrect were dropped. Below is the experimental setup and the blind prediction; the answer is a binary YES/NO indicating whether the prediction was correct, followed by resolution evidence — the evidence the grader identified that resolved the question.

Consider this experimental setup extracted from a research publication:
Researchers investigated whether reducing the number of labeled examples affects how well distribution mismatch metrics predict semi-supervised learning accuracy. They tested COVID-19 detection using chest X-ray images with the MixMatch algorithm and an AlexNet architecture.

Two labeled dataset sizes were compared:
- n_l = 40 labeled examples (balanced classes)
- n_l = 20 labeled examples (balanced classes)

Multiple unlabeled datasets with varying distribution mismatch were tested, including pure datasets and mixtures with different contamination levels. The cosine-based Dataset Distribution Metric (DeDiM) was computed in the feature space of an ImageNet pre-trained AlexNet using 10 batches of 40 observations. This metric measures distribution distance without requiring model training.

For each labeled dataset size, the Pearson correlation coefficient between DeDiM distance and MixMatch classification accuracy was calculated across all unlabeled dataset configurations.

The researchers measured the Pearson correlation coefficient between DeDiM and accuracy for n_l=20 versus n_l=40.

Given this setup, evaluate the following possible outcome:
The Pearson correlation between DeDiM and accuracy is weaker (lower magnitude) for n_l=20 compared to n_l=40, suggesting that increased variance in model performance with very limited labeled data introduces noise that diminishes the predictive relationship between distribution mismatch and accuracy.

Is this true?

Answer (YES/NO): NO